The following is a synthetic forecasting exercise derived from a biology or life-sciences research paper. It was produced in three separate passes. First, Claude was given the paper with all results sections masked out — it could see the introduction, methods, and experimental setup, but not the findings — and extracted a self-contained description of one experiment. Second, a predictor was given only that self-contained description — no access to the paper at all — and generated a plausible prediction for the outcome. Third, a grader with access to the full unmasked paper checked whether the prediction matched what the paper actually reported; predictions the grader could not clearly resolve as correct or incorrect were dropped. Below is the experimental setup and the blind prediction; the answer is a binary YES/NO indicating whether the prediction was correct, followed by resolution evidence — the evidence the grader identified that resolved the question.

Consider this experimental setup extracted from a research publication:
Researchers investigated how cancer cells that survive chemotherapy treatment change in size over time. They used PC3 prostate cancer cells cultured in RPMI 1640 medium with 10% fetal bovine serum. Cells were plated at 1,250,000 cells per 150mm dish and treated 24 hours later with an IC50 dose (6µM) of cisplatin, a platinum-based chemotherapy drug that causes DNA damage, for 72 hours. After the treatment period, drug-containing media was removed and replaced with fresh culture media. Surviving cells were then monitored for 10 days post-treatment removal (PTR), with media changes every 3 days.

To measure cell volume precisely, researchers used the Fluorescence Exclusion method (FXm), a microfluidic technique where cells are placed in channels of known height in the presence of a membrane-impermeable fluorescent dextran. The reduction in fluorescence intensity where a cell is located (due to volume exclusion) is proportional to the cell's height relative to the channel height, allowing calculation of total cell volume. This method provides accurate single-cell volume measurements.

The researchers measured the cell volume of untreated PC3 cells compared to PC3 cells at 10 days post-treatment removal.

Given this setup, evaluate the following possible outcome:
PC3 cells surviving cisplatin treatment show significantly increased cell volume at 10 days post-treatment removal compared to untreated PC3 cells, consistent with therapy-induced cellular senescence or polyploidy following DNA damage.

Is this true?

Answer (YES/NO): YES